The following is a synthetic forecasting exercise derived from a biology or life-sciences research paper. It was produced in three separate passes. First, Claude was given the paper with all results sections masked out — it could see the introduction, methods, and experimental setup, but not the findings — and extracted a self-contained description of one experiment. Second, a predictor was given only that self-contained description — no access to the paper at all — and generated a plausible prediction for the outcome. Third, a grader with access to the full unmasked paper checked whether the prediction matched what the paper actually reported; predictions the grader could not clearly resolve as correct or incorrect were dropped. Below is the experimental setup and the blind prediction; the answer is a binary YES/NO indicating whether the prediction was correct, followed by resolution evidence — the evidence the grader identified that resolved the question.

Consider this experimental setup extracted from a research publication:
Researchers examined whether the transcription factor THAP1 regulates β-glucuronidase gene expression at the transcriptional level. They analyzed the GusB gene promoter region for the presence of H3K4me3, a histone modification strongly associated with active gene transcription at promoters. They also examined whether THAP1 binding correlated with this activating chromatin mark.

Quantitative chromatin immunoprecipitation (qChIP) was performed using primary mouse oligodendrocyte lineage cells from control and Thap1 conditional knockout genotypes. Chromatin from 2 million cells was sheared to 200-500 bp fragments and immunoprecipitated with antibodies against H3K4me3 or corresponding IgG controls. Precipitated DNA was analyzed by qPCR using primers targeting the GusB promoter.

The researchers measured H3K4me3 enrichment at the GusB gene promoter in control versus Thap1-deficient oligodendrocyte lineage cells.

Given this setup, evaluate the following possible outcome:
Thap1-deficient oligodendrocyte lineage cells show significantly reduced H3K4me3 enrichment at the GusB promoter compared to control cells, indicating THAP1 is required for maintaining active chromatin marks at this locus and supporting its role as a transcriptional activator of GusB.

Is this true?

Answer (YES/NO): YES